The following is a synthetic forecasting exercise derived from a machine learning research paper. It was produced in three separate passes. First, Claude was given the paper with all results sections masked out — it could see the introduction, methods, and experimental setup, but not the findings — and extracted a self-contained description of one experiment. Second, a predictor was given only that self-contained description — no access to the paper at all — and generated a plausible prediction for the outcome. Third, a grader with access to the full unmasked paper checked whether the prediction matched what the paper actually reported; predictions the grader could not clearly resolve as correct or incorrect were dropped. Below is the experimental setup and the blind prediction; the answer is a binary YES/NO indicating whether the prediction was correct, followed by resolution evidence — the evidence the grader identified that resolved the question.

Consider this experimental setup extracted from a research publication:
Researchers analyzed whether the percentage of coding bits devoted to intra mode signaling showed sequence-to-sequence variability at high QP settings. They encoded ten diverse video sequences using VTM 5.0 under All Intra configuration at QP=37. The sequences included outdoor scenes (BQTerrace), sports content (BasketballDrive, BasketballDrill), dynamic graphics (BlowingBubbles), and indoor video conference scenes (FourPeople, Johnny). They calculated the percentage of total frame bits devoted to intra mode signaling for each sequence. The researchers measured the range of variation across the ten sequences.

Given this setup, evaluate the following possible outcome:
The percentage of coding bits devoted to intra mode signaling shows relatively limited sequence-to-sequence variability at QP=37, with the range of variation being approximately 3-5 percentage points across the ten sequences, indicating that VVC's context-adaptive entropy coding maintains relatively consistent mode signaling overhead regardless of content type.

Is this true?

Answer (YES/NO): NO